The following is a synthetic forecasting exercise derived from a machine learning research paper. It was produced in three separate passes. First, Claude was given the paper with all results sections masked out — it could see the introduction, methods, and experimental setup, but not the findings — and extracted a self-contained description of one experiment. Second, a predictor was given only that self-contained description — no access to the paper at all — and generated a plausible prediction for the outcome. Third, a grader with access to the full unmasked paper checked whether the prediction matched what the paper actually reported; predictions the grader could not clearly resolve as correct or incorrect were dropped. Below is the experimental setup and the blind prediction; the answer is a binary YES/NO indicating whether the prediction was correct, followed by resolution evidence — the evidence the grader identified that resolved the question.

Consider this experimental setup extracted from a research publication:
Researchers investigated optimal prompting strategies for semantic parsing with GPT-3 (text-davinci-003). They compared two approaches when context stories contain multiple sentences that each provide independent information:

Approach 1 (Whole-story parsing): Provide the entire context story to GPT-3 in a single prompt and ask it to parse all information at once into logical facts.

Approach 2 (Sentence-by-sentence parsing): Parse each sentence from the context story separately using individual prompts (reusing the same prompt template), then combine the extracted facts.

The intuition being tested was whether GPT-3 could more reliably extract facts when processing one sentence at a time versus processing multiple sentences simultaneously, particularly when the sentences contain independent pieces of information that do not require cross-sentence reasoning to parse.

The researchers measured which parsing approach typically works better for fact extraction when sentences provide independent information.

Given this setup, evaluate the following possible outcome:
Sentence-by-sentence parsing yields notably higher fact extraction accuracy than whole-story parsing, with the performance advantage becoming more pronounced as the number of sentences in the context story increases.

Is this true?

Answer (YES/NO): NO